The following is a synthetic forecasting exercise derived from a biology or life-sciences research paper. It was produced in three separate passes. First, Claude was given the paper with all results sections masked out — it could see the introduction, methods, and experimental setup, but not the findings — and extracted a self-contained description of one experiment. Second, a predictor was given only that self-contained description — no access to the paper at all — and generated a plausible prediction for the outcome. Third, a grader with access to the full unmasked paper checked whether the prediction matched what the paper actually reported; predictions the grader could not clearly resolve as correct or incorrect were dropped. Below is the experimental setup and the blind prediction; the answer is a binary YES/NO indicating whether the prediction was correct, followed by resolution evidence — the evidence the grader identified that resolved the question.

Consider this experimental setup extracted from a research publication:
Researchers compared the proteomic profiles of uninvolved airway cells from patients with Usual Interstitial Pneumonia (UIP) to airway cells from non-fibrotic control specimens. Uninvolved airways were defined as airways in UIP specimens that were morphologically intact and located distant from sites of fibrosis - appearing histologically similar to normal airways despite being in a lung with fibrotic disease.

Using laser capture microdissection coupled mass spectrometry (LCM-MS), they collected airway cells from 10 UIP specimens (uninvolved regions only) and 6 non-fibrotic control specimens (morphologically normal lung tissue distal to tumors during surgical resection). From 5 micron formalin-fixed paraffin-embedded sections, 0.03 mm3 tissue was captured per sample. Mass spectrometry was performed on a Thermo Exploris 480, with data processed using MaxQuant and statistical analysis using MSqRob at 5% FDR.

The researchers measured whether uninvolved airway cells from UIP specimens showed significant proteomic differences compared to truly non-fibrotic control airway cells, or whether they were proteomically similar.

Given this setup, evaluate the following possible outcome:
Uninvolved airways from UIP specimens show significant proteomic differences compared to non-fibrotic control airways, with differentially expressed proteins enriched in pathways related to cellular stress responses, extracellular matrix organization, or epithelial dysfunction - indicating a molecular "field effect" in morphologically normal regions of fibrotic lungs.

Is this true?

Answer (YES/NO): NO